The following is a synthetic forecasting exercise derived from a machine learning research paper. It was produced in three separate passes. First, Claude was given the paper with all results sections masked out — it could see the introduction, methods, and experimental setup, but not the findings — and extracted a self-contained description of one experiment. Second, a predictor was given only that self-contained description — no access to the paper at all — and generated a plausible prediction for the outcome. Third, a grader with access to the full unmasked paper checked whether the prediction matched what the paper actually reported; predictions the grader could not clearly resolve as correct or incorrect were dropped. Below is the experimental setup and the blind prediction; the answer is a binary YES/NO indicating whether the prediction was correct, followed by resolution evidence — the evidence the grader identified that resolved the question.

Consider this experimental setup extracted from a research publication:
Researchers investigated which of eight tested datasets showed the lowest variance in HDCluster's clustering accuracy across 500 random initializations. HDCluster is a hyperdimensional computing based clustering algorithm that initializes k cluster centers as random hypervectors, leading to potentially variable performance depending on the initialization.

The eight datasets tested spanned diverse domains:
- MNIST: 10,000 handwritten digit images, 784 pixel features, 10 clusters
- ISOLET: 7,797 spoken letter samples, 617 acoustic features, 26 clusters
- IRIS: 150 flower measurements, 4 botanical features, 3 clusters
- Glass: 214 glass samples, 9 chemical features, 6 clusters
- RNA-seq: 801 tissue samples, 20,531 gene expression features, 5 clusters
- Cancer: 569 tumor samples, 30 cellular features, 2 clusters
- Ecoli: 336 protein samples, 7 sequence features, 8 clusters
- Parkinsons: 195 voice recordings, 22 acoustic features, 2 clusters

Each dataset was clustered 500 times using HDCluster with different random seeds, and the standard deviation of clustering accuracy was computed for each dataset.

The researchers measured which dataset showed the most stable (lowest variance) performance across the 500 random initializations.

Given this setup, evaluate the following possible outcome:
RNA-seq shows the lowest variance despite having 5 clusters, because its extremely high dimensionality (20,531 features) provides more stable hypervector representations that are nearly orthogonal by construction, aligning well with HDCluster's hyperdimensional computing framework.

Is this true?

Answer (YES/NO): NO